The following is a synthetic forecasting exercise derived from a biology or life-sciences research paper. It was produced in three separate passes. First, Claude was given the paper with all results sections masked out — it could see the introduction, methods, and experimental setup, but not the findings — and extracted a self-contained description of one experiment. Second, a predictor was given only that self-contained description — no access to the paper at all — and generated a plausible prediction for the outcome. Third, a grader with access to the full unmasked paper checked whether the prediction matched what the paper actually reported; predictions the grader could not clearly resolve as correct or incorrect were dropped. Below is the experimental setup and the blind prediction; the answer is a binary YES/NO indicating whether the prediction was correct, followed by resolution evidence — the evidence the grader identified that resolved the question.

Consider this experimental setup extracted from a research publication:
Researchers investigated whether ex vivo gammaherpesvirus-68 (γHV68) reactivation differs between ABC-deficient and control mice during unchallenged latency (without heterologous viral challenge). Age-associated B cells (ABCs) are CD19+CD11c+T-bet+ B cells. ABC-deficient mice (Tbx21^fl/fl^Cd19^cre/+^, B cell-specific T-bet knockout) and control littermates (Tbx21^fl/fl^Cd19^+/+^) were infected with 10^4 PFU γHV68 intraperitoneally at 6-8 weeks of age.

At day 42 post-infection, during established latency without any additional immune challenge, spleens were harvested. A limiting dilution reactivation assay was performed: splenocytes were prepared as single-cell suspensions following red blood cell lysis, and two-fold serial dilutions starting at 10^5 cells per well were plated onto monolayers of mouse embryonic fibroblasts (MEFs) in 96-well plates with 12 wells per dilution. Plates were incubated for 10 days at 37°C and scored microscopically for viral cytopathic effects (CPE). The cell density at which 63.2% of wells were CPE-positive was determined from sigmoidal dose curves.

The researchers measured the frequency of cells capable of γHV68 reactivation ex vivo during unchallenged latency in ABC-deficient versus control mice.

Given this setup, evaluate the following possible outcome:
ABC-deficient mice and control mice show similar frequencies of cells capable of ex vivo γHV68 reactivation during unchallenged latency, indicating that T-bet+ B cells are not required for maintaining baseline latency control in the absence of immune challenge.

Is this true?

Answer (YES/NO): NO